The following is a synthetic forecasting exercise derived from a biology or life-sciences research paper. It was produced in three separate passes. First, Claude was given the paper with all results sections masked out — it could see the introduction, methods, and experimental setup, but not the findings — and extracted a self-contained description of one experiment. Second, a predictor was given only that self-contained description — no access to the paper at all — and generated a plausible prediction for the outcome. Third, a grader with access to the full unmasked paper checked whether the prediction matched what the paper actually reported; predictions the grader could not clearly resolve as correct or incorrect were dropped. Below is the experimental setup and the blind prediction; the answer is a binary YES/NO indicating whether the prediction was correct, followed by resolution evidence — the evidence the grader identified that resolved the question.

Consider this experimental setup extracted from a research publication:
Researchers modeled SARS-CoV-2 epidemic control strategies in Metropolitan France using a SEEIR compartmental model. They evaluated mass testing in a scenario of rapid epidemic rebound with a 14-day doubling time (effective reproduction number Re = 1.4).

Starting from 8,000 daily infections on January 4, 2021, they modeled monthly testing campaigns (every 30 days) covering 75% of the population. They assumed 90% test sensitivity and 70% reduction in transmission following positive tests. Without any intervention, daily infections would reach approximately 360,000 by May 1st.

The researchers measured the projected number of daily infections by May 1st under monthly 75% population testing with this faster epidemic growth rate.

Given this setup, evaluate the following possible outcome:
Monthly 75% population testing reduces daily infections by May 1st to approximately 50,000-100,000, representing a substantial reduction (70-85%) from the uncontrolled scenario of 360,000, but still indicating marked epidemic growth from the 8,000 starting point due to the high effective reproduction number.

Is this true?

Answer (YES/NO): NO